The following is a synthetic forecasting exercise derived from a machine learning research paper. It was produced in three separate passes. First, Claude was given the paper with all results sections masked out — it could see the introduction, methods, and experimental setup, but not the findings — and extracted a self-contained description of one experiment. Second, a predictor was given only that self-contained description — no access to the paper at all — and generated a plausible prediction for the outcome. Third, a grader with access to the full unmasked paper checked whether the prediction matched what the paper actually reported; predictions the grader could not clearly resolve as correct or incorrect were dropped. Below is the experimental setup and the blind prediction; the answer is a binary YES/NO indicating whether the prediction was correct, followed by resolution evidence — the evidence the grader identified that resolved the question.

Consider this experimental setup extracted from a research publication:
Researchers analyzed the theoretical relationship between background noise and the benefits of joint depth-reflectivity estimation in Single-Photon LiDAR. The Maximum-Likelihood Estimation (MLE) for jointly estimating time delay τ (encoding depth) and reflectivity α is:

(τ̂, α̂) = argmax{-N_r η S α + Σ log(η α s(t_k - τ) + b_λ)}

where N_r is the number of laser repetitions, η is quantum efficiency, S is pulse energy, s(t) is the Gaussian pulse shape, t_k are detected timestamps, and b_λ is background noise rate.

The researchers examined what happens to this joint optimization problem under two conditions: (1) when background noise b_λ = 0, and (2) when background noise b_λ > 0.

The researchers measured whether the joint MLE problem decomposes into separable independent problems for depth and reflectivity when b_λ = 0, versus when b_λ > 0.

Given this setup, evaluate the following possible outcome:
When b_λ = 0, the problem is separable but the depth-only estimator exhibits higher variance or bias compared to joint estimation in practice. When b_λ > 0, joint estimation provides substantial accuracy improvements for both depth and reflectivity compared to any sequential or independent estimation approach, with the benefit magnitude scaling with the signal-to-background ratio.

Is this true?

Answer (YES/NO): NO